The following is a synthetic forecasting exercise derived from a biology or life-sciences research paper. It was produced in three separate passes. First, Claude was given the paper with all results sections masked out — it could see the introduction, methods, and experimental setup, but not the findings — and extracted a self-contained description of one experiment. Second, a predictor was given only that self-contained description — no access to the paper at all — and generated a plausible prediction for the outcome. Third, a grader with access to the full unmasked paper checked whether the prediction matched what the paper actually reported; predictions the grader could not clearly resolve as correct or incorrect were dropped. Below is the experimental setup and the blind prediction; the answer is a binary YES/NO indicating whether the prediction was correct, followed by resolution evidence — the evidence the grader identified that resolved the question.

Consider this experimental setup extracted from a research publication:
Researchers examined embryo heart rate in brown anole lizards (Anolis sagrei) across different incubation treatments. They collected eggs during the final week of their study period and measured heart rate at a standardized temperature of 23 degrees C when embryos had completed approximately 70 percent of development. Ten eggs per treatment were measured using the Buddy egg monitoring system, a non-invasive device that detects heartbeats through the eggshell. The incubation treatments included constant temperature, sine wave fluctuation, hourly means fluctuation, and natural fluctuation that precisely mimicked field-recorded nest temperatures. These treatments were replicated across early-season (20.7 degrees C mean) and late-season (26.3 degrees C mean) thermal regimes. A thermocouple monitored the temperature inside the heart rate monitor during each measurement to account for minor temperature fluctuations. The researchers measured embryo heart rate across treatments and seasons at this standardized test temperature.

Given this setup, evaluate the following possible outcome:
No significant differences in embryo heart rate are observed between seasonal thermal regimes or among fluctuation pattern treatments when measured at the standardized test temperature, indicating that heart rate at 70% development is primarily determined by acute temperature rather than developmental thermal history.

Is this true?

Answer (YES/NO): YES